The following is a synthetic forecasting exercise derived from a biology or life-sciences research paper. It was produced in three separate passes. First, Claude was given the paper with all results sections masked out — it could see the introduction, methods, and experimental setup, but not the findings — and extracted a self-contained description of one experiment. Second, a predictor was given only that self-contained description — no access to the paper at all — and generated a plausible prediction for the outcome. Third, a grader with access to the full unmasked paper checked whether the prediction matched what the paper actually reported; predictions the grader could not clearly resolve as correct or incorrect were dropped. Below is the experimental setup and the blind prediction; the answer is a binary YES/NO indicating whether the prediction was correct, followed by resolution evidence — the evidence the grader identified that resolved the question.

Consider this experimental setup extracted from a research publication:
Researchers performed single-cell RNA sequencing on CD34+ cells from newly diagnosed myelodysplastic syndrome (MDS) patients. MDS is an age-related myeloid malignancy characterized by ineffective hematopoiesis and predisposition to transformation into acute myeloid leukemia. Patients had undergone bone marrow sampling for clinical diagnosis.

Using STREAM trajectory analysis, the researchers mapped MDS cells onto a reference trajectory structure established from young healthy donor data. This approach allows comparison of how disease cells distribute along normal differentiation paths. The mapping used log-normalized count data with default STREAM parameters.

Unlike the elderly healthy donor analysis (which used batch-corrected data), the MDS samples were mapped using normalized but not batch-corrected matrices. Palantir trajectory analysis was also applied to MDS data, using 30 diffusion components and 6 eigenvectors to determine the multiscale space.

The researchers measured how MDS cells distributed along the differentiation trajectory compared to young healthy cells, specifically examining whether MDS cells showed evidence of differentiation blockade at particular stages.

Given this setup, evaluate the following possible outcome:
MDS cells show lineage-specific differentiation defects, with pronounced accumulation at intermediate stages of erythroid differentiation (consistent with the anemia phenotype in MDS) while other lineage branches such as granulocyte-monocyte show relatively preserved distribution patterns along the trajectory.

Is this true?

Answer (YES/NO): NO